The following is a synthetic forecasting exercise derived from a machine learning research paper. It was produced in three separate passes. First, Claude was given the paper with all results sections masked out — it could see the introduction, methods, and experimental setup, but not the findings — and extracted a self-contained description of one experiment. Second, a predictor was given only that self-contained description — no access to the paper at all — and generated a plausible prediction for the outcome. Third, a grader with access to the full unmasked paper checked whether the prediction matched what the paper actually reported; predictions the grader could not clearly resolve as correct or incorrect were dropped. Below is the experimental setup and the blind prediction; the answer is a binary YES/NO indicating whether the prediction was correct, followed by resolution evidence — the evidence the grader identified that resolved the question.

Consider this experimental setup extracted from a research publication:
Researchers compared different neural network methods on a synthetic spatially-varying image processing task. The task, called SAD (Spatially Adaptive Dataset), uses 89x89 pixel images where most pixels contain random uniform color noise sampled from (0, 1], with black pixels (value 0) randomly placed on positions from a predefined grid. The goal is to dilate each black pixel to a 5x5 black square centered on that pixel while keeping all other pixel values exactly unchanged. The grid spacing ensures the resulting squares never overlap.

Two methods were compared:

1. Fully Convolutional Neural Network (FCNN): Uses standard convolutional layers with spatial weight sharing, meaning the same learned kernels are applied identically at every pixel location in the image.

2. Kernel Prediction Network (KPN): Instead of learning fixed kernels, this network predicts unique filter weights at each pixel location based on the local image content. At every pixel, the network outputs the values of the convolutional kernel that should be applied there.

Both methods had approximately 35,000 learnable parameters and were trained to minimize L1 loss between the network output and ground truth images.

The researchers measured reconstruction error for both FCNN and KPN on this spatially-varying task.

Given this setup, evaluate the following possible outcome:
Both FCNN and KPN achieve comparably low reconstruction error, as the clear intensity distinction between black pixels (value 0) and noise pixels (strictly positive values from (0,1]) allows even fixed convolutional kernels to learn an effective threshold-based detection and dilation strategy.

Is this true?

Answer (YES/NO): NO